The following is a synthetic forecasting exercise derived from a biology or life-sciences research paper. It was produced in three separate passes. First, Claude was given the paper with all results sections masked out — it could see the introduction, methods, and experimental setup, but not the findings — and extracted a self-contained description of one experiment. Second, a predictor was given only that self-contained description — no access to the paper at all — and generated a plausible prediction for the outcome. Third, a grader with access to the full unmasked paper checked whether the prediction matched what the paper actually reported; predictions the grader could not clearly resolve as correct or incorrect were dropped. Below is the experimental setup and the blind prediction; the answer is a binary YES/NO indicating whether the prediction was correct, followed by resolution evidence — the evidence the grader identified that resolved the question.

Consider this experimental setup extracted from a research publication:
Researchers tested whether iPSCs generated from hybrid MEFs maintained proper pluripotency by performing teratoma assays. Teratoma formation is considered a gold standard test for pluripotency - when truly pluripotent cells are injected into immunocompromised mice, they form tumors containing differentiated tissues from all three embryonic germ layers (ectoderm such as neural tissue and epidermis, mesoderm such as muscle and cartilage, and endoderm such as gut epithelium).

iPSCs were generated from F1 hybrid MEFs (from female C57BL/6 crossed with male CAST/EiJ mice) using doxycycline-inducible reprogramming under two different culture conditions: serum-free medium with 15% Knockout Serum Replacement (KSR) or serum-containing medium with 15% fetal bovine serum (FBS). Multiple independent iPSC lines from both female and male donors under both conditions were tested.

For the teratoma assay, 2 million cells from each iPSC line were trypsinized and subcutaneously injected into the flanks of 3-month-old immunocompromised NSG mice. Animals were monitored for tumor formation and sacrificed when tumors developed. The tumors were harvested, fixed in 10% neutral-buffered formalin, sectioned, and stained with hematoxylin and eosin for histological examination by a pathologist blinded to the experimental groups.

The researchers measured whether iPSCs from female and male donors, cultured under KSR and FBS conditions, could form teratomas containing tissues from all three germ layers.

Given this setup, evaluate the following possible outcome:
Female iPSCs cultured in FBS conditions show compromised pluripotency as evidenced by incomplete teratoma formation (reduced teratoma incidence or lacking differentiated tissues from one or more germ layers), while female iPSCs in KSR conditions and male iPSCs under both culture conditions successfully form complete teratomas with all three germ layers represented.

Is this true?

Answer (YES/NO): NO